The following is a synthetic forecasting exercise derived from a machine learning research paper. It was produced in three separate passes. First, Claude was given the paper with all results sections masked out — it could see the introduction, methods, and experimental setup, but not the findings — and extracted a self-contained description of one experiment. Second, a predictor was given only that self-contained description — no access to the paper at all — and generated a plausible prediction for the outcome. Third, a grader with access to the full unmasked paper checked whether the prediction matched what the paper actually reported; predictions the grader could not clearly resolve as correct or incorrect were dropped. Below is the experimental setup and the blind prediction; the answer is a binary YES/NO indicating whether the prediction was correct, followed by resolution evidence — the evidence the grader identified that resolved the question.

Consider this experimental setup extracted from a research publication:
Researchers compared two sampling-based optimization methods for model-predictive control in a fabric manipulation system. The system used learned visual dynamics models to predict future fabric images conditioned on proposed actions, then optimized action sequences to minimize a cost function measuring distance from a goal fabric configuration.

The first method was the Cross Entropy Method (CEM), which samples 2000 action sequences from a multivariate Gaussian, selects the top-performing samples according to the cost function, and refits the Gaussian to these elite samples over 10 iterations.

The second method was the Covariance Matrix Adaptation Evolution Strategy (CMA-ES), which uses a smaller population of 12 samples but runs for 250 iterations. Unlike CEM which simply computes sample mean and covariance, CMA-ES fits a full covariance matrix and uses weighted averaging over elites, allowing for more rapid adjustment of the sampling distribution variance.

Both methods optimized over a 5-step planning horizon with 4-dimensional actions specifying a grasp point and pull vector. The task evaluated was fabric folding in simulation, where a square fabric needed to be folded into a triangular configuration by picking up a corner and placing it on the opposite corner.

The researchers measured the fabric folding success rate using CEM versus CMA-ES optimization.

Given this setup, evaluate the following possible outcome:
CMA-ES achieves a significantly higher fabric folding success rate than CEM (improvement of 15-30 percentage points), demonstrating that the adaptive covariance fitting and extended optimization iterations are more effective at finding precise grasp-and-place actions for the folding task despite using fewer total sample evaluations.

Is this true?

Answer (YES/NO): NO